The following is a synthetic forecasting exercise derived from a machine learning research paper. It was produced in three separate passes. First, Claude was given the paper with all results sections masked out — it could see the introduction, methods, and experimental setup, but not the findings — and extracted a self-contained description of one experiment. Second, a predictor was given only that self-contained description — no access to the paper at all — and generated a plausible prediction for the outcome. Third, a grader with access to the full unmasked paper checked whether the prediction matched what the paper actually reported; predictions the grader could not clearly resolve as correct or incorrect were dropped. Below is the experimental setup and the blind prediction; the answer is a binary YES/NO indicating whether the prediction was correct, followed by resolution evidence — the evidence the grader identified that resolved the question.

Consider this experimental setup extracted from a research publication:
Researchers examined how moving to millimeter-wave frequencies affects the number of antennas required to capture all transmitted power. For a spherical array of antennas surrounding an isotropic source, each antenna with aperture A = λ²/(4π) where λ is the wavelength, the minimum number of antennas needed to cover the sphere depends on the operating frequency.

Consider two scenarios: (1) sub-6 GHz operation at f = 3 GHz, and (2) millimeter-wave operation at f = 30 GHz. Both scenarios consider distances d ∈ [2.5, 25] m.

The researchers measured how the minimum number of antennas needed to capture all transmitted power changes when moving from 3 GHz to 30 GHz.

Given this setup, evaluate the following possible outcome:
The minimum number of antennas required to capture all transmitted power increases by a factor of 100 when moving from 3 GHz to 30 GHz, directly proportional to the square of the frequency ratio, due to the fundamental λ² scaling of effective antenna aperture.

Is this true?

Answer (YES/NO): YES